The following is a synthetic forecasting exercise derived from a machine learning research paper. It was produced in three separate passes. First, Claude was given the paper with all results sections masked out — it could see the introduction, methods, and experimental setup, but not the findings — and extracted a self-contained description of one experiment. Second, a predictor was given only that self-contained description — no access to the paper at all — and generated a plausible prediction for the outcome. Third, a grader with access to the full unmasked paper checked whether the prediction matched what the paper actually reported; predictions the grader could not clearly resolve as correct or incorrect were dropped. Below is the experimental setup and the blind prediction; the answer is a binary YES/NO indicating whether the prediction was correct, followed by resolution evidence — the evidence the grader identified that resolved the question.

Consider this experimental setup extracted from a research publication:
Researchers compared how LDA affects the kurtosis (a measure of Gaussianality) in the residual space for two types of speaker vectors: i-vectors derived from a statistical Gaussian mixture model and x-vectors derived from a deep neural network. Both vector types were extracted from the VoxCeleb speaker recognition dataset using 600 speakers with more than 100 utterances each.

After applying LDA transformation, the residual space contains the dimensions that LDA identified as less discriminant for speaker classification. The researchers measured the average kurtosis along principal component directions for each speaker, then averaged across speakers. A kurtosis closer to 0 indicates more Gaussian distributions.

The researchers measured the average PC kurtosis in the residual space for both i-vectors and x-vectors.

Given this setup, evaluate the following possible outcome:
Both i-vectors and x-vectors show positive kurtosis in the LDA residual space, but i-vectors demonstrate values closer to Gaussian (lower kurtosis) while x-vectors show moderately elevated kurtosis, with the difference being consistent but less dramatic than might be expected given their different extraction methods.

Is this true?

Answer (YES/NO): NO